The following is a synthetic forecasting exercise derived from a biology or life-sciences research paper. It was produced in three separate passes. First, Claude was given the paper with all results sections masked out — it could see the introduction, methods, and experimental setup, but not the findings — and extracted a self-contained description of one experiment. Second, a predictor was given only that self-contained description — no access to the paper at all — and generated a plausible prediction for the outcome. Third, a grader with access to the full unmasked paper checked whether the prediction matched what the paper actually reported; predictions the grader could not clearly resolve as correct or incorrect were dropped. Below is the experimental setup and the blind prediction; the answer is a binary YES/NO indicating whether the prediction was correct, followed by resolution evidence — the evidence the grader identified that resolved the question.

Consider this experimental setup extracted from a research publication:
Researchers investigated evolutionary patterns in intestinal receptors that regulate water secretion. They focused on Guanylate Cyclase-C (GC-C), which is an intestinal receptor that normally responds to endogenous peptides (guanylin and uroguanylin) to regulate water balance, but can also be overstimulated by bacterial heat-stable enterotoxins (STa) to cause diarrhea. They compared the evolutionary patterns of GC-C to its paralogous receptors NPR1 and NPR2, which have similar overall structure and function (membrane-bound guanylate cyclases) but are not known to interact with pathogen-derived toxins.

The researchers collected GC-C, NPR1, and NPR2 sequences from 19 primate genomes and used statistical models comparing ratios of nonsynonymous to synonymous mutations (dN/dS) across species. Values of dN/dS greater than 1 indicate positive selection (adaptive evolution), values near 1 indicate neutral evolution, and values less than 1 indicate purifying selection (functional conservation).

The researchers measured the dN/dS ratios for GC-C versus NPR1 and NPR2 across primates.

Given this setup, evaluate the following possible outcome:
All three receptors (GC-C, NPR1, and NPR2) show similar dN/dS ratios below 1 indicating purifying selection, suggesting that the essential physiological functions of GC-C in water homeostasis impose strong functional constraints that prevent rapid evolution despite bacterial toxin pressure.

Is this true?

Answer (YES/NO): NO